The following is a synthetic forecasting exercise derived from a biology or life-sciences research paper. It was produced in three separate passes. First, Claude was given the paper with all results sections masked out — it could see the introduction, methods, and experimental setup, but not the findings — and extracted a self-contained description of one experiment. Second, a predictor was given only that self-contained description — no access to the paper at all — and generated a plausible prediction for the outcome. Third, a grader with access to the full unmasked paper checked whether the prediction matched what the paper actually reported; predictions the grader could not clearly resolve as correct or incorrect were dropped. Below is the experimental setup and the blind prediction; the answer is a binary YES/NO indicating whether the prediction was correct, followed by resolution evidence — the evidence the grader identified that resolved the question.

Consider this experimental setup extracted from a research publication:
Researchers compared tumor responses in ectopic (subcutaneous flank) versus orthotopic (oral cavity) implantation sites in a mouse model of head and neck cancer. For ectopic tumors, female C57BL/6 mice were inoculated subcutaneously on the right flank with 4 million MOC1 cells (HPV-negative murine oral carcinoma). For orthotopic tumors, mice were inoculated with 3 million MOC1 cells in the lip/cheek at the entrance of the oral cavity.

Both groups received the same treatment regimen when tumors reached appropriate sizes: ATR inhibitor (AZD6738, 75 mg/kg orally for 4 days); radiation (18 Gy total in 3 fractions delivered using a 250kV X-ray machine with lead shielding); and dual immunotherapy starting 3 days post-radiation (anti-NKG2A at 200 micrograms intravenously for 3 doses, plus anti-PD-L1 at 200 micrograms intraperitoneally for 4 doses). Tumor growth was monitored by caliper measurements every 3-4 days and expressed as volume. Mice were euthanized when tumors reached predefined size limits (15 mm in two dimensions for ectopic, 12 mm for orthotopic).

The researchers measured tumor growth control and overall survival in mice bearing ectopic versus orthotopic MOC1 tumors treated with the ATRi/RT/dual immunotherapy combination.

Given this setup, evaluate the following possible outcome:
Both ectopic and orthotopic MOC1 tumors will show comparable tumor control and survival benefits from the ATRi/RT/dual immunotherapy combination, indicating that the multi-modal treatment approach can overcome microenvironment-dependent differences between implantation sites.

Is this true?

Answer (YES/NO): NO